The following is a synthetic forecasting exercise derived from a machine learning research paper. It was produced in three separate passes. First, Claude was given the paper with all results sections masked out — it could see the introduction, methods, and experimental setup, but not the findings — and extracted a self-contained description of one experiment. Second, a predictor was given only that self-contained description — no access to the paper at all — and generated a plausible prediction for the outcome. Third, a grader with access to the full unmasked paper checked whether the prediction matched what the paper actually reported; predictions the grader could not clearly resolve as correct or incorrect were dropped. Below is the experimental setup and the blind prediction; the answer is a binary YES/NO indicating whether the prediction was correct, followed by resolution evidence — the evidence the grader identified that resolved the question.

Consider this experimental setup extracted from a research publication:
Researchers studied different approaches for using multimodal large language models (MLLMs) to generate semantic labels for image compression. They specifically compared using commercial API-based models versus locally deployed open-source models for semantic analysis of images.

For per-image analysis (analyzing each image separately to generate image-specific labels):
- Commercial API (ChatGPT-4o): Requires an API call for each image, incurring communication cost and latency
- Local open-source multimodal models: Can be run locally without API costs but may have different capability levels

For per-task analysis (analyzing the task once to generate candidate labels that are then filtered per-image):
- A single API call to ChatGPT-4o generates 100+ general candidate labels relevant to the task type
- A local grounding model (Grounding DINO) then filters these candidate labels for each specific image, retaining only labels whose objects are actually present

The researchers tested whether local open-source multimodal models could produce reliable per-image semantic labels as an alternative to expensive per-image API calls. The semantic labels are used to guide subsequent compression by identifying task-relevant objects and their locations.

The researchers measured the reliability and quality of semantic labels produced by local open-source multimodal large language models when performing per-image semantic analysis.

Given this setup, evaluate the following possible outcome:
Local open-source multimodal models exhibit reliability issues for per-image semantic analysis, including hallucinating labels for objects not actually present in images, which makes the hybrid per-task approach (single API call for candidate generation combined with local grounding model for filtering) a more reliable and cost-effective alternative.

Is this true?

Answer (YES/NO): YES